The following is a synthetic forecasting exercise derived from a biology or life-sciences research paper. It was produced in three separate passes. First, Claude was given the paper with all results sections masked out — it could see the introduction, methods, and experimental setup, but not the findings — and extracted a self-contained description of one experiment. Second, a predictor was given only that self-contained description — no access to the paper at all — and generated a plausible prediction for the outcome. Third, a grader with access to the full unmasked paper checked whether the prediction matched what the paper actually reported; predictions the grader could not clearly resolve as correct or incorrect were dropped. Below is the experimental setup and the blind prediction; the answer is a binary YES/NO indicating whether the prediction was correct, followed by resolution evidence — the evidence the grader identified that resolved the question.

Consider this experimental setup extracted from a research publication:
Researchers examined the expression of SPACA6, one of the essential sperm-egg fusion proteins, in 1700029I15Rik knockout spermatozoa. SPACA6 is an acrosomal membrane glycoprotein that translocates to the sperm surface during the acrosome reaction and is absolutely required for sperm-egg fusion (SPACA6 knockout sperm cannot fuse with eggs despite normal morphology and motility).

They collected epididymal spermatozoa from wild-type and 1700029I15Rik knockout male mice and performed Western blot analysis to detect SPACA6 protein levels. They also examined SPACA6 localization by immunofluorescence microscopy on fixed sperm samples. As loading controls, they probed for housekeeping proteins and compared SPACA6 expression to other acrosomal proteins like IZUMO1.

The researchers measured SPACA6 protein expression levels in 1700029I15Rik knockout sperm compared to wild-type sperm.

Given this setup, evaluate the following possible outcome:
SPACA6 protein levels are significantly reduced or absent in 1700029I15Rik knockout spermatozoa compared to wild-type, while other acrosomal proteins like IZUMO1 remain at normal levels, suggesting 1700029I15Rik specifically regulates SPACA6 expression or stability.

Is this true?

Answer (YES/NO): YES